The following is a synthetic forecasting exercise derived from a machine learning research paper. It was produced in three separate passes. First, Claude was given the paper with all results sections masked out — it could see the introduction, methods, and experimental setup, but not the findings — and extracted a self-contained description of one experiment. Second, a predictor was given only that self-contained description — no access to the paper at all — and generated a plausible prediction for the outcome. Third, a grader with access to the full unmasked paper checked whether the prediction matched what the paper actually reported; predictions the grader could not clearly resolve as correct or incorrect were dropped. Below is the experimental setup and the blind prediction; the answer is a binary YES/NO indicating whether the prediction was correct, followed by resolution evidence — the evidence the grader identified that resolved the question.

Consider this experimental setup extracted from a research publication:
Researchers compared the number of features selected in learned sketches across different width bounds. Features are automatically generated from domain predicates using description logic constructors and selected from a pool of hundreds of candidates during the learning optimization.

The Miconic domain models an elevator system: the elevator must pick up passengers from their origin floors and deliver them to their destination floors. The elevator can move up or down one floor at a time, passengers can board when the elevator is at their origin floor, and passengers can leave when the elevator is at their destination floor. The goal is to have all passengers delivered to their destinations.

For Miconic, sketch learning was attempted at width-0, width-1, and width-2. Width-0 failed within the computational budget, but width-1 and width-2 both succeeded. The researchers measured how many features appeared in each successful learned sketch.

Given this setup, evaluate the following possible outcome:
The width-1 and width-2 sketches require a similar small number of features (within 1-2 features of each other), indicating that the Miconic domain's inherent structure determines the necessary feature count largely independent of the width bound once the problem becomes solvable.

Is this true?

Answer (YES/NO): YES